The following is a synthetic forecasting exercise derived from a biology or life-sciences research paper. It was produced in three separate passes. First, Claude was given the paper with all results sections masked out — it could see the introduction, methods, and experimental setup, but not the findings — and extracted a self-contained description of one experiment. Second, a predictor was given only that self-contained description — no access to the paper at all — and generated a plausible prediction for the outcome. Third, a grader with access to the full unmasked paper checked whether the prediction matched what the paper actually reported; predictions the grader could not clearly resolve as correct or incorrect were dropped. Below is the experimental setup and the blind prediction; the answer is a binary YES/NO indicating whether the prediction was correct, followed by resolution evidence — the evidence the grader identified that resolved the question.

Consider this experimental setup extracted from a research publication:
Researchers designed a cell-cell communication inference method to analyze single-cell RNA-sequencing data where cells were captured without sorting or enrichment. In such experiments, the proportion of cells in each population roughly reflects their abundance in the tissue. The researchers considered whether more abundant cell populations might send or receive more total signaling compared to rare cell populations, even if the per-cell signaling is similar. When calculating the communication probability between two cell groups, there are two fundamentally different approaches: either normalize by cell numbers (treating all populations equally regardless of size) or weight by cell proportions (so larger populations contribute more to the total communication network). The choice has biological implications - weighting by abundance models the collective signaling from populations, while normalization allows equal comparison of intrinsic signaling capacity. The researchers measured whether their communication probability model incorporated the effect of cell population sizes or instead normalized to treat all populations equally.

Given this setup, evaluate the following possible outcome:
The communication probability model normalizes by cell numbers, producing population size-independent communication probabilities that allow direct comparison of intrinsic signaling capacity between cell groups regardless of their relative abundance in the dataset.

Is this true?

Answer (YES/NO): NO